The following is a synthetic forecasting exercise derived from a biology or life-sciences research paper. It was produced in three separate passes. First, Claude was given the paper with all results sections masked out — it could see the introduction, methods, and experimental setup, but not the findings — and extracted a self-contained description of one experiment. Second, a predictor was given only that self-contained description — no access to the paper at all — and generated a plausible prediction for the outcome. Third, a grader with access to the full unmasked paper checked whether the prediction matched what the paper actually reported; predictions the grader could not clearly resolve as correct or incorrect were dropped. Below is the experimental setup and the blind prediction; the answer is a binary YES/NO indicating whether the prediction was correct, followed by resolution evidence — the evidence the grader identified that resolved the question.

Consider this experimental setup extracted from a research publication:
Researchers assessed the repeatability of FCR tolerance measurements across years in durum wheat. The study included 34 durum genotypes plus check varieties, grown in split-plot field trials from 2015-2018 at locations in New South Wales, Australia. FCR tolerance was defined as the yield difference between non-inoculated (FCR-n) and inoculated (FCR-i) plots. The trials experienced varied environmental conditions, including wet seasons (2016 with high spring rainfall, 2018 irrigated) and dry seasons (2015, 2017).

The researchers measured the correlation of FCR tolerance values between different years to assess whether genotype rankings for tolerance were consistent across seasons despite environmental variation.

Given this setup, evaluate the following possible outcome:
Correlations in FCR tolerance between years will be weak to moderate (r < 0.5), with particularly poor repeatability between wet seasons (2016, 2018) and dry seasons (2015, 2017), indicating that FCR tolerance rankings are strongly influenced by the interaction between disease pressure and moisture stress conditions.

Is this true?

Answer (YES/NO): NO